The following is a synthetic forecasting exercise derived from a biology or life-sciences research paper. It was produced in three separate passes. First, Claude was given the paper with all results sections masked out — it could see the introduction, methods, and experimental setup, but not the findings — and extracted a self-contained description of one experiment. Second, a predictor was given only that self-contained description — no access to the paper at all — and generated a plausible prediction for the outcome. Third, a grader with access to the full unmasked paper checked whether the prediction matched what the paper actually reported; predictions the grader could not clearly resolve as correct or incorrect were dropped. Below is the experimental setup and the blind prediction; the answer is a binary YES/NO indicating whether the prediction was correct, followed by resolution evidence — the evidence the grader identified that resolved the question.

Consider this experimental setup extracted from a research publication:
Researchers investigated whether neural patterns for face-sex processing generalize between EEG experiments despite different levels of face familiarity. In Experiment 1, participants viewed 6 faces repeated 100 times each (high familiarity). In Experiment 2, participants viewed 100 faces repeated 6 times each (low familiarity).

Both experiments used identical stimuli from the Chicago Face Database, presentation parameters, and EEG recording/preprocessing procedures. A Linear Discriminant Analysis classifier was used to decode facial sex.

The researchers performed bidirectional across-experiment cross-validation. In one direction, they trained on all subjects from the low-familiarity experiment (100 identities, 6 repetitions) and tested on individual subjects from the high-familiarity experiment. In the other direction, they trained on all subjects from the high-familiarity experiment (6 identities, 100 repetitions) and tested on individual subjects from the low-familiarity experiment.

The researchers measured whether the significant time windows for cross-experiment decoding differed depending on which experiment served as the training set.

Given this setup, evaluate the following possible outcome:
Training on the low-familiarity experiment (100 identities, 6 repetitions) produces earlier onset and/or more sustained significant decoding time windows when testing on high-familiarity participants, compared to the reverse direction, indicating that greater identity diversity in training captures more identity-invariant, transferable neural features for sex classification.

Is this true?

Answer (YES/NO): NO